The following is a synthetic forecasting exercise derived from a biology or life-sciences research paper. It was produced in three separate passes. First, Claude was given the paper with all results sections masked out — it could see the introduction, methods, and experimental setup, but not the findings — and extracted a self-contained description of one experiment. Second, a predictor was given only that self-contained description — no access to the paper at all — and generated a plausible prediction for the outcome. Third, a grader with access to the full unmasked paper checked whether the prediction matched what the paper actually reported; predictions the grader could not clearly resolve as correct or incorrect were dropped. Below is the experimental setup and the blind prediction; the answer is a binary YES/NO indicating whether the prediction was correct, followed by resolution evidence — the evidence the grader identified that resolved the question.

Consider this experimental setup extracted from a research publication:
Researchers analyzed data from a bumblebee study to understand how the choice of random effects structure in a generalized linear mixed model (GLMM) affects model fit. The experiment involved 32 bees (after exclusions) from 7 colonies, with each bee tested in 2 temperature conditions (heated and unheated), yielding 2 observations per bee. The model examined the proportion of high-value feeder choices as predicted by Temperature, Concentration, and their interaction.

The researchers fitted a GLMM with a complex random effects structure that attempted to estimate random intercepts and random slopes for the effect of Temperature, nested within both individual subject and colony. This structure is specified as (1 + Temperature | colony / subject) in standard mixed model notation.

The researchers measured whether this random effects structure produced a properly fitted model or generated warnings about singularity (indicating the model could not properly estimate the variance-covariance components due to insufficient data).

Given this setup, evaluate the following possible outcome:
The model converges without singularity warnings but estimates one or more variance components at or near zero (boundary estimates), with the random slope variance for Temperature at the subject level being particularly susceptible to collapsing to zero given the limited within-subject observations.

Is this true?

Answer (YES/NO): NO